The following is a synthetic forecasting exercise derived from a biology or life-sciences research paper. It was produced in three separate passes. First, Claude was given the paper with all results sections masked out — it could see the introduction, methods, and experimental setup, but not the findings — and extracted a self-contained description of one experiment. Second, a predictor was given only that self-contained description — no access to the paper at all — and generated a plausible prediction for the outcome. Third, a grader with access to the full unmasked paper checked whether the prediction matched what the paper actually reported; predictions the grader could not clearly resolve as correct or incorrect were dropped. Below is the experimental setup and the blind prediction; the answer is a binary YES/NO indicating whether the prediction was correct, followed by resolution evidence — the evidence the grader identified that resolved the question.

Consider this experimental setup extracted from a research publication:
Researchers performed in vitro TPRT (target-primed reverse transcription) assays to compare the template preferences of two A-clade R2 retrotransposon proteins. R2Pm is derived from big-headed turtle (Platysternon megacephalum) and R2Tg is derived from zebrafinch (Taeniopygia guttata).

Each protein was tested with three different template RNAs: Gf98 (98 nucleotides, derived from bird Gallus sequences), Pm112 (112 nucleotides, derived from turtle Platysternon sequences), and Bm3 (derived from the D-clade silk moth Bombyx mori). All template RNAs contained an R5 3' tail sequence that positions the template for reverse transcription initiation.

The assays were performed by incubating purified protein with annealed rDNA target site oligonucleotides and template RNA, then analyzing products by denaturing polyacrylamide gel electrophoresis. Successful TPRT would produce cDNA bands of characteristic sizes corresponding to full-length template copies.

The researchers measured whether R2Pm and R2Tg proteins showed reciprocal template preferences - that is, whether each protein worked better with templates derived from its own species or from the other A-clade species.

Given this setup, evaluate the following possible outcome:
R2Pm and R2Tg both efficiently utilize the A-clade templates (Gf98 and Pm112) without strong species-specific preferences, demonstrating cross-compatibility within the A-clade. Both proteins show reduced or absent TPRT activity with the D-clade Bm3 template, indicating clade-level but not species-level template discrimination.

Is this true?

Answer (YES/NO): YES